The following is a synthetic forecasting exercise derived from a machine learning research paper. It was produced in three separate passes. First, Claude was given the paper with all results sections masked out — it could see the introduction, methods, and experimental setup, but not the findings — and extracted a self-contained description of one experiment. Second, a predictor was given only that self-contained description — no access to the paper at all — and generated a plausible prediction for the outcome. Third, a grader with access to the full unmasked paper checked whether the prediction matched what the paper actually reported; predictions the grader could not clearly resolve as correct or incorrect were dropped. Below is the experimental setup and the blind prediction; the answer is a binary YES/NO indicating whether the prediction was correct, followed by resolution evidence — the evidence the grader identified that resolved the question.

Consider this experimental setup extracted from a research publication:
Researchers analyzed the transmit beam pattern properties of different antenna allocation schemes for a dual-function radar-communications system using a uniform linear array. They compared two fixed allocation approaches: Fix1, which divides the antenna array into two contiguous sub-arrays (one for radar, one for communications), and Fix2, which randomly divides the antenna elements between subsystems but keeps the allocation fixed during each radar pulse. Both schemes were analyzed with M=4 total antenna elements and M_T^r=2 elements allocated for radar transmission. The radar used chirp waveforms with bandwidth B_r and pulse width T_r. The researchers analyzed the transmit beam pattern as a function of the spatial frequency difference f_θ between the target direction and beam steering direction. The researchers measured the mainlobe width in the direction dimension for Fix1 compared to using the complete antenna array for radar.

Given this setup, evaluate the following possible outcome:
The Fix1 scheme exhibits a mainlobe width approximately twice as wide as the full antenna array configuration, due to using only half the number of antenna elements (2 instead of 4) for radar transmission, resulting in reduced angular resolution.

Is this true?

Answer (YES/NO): YES